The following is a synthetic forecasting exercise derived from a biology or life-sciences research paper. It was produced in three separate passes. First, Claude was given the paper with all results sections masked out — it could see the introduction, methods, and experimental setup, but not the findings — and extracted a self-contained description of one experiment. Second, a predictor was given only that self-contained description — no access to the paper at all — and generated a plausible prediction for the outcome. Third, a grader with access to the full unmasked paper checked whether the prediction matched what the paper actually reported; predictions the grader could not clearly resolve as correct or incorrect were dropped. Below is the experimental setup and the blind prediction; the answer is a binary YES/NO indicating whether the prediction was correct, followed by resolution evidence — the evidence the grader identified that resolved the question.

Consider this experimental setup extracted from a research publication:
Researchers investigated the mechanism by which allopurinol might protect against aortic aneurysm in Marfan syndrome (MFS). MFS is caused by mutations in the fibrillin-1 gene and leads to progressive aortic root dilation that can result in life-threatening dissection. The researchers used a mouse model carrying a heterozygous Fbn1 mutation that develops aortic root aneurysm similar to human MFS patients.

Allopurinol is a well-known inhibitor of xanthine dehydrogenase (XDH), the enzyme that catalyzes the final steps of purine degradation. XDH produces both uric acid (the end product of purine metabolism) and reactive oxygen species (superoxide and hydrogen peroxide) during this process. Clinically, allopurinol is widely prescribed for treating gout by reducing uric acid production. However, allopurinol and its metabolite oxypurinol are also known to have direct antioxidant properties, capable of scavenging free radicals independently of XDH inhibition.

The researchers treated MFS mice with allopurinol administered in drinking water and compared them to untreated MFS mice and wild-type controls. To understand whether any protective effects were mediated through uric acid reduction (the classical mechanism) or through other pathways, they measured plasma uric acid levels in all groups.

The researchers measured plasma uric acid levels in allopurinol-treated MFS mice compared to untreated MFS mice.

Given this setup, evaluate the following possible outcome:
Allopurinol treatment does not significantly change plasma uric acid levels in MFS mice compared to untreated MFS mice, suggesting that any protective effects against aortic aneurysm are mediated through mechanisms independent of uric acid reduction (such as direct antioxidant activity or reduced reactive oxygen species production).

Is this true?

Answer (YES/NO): YES